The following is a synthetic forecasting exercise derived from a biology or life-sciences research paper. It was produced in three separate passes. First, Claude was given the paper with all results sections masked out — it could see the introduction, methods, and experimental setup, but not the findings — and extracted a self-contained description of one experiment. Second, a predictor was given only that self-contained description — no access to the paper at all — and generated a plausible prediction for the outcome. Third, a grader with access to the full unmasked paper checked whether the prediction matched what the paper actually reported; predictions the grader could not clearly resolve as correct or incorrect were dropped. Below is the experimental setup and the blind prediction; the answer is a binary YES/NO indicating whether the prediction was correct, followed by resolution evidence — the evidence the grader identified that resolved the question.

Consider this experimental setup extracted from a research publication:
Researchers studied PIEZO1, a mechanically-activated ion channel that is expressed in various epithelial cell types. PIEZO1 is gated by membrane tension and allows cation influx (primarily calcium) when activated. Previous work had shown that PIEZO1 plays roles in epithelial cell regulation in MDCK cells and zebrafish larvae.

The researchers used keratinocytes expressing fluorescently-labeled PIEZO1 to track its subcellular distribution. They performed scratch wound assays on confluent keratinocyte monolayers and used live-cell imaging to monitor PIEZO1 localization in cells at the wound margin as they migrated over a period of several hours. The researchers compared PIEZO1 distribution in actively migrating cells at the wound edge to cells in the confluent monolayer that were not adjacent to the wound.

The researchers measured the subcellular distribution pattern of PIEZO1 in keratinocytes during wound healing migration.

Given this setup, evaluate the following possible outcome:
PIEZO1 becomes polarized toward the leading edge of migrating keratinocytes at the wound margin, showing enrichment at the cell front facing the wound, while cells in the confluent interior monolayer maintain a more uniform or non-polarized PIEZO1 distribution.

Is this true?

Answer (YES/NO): NO